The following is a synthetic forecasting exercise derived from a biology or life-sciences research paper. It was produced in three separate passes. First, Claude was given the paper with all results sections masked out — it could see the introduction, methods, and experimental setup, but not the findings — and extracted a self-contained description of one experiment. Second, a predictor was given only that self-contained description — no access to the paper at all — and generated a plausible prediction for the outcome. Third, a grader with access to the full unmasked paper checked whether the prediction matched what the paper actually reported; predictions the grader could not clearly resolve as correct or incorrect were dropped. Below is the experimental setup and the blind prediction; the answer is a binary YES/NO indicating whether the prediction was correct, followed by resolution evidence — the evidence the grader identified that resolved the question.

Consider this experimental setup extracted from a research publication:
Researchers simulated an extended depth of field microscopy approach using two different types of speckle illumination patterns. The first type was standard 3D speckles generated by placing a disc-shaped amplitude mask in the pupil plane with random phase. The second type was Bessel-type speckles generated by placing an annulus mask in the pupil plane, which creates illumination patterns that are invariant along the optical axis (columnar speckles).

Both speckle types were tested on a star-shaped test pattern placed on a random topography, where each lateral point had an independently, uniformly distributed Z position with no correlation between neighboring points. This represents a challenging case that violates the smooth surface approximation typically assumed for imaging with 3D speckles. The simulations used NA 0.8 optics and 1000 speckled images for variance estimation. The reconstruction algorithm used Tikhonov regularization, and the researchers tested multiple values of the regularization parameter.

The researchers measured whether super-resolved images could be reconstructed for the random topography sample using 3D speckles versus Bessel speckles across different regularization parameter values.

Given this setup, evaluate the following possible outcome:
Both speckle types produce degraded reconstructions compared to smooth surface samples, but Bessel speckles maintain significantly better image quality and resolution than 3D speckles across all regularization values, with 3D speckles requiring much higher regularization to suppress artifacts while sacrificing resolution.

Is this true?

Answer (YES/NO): NO